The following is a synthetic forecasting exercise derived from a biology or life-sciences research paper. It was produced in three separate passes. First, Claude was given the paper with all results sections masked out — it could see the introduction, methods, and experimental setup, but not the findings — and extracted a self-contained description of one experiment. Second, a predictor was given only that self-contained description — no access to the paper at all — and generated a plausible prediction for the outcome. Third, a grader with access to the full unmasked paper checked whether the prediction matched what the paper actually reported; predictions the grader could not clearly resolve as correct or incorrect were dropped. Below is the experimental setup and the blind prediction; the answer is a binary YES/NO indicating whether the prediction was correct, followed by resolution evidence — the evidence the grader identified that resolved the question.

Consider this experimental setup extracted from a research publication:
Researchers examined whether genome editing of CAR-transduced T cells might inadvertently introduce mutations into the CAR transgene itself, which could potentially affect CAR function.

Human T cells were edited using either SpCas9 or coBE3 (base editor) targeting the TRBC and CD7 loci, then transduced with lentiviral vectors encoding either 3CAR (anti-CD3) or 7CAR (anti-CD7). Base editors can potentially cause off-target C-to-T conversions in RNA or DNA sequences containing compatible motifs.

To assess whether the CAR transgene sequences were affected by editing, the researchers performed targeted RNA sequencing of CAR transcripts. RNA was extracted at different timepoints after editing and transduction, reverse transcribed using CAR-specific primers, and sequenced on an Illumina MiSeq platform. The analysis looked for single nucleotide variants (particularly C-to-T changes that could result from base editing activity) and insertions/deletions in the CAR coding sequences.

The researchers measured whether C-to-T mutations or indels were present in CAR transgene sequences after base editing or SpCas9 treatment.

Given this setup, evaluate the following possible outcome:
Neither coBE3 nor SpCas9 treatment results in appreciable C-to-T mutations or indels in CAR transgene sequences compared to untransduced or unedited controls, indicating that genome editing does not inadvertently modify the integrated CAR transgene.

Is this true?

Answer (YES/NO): YES